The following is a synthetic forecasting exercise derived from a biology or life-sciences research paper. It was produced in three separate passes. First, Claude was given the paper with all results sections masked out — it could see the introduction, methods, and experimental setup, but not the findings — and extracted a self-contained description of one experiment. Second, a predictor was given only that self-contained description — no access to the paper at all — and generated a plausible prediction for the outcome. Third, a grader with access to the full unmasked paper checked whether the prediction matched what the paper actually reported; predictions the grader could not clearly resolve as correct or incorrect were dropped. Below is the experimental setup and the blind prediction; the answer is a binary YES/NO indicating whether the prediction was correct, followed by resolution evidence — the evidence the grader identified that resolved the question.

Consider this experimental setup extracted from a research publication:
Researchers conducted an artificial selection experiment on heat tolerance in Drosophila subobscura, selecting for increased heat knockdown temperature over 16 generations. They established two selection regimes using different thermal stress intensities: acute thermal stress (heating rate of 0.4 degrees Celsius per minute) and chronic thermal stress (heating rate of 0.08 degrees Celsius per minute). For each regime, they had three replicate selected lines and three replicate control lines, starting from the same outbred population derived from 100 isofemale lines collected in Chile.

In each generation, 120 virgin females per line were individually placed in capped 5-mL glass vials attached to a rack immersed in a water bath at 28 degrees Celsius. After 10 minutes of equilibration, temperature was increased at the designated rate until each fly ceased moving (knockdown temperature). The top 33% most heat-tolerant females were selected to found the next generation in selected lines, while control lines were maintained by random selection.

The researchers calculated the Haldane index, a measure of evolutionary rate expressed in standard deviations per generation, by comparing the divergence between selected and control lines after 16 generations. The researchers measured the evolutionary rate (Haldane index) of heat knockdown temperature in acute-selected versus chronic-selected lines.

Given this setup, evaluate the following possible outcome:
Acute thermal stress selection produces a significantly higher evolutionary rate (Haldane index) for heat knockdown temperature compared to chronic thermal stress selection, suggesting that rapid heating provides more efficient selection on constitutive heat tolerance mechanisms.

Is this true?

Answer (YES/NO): NO